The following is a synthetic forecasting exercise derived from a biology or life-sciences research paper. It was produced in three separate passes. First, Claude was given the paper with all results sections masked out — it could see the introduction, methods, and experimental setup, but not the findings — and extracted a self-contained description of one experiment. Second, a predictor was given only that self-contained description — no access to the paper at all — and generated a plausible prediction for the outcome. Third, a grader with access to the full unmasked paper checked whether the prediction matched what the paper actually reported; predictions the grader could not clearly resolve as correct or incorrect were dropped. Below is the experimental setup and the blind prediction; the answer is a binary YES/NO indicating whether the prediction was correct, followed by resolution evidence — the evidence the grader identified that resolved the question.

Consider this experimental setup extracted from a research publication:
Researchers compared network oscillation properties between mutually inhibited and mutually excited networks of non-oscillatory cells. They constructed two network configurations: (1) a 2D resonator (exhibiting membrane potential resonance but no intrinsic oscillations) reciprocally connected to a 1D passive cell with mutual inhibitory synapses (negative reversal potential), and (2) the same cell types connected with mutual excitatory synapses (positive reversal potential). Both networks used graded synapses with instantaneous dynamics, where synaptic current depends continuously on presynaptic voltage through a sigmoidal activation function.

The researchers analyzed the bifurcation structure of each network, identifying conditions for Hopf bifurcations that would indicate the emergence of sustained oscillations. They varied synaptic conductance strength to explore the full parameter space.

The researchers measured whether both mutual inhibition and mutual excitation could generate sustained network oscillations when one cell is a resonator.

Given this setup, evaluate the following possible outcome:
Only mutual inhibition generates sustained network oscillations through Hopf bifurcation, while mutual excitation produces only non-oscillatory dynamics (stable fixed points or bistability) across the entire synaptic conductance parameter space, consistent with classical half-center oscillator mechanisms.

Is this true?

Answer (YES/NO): NO